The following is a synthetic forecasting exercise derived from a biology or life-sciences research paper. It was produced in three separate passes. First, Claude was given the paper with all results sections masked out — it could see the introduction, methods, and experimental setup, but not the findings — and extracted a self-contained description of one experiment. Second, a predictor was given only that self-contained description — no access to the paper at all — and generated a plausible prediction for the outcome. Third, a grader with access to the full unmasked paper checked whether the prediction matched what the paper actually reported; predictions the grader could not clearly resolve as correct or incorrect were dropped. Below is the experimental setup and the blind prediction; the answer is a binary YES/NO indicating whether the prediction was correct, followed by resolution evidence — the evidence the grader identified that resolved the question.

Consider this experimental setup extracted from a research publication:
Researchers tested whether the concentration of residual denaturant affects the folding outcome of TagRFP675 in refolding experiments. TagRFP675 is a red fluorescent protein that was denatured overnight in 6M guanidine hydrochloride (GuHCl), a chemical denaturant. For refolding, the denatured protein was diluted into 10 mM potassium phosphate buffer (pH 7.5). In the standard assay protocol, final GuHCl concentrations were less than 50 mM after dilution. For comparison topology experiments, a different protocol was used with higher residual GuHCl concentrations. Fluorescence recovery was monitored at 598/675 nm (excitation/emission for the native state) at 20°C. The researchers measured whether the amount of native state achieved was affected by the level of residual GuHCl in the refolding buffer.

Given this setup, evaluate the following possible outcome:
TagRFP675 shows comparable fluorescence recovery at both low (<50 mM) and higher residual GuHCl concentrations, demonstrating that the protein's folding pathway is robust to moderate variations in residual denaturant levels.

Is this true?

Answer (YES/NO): NO